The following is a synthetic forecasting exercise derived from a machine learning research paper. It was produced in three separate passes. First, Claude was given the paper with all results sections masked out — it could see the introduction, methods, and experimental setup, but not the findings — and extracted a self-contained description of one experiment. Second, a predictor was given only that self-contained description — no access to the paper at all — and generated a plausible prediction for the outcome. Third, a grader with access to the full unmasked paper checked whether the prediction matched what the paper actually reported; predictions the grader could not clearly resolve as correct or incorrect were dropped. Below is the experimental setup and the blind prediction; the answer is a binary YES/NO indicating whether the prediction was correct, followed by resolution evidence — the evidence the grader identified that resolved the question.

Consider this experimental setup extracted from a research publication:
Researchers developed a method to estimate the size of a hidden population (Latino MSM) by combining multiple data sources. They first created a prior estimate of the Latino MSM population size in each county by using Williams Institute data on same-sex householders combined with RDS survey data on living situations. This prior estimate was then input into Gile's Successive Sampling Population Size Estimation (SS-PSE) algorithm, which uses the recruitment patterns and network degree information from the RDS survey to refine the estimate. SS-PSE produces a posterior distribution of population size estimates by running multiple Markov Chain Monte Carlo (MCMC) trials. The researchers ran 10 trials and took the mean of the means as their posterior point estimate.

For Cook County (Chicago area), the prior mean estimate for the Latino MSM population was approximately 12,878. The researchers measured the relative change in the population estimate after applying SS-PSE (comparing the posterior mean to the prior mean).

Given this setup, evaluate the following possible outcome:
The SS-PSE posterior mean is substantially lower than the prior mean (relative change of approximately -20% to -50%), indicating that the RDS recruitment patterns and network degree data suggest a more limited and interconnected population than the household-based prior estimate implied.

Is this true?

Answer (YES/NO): YES